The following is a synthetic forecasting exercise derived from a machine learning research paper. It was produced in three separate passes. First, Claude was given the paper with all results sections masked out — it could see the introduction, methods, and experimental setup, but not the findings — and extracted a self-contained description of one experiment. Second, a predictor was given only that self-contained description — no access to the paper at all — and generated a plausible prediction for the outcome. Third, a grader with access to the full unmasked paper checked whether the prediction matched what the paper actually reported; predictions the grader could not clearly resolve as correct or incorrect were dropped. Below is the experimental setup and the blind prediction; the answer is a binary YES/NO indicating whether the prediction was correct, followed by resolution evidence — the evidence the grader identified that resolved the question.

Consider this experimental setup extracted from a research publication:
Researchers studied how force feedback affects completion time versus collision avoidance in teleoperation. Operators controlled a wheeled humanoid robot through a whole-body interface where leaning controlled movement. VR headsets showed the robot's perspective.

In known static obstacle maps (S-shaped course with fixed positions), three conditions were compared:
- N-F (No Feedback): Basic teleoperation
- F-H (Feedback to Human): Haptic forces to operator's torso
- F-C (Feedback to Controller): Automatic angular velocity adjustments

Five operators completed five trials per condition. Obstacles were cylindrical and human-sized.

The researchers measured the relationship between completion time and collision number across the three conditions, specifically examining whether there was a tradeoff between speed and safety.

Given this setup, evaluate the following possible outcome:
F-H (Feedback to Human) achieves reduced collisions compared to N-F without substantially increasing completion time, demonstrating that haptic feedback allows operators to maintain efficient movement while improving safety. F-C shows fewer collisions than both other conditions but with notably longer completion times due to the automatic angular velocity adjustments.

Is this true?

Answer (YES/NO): NO